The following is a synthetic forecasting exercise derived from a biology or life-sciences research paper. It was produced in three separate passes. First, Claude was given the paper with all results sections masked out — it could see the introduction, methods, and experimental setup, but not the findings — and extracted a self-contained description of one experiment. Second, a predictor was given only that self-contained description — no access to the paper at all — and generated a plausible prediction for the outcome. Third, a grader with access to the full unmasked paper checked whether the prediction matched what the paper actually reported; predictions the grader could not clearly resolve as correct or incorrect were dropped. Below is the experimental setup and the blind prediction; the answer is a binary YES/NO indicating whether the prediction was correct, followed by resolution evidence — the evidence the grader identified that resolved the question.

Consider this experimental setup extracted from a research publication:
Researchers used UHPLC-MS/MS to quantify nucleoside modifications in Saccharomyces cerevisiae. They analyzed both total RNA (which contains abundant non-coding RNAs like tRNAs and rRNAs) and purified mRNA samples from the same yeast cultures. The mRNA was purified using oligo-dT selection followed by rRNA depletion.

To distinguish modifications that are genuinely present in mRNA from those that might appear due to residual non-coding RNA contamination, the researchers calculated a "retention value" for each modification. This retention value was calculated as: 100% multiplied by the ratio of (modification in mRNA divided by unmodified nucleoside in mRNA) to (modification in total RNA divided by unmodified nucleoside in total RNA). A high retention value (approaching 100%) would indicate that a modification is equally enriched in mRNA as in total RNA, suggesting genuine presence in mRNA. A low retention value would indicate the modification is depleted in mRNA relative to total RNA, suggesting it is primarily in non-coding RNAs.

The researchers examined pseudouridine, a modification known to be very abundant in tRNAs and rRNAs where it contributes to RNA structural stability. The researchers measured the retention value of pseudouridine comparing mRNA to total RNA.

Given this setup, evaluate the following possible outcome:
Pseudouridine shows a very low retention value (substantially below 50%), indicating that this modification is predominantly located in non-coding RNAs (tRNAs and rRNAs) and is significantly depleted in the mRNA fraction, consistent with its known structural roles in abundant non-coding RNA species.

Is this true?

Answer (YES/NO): YES